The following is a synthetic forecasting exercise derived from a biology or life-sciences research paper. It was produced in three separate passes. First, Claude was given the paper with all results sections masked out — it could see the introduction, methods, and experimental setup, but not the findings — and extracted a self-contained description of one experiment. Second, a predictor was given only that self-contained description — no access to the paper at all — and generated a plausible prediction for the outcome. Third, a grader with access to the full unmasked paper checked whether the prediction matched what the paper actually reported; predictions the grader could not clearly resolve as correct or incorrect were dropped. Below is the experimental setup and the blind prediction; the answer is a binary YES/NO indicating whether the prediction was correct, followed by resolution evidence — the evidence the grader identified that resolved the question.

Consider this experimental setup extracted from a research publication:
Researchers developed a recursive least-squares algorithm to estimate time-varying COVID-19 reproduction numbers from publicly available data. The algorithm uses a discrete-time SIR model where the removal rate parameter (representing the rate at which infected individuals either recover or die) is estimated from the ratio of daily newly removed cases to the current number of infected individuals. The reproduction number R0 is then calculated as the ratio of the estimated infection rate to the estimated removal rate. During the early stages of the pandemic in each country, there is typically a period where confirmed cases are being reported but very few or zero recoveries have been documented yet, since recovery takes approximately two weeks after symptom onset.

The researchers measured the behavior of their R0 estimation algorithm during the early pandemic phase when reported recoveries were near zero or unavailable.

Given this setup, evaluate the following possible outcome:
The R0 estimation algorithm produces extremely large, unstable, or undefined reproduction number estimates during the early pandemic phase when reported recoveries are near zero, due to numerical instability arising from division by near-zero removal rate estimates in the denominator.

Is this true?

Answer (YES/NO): YES